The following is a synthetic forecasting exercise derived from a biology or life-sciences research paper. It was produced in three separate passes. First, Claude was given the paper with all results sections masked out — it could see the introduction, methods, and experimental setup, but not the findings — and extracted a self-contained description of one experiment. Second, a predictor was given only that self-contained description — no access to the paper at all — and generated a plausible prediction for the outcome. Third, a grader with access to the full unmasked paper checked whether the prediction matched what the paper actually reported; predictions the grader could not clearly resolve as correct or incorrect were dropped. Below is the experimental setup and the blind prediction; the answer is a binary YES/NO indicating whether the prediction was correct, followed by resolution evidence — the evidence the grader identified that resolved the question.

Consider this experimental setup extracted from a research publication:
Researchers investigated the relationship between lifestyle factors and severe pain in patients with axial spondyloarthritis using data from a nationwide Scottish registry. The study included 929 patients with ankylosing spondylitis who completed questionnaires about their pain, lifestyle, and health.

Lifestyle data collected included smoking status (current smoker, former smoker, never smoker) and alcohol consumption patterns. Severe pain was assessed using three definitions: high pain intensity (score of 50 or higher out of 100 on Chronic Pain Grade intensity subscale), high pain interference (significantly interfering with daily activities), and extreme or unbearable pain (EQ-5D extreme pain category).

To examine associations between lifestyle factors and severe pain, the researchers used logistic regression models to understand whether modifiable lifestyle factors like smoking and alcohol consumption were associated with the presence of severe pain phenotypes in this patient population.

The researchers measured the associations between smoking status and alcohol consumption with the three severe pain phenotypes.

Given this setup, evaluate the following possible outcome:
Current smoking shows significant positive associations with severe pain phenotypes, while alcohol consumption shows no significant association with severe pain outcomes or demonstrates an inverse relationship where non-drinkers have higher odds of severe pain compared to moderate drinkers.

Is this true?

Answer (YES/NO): YES